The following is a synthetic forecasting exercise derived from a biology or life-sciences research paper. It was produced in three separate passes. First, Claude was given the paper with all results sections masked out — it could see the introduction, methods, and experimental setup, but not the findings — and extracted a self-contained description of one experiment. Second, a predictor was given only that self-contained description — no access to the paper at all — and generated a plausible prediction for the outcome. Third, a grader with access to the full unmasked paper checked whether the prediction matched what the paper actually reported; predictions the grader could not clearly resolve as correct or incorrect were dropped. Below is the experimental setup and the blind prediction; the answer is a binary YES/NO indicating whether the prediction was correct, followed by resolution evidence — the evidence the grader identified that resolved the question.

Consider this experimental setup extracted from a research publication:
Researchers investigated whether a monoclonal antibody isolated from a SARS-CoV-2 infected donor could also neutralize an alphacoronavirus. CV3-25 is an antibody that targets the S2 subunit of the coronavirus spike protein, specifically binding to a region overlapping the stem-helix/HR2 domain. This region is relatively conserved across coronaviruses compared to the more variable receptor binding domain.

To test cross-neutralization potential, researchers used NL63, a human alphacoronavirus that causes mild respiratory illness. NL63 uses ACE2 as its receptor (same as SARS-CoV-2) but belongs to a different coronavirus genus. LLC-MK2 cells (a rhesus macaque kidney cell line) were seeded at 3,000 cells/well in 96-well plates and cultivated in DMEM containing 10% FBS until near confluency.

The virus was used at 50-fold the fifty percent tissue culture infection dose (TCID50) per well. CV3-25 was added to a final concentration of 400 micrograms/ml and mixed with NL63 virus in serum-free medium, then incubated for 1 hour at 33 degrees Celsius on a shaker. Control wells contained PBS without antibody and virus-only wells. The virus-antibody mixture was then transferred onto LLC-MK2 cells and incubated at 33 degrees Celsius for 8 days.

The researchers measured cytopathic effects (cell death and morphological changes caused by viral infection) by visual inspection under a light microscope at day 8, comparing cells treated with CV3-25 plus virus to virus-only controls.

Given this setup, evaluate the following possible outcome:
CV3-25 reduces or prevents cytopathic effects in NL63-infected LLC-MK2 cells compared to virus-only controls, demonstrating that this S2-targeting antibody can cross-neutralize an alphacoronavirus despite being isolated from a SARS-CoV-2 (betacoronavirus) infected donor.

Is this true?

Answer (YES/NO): NO